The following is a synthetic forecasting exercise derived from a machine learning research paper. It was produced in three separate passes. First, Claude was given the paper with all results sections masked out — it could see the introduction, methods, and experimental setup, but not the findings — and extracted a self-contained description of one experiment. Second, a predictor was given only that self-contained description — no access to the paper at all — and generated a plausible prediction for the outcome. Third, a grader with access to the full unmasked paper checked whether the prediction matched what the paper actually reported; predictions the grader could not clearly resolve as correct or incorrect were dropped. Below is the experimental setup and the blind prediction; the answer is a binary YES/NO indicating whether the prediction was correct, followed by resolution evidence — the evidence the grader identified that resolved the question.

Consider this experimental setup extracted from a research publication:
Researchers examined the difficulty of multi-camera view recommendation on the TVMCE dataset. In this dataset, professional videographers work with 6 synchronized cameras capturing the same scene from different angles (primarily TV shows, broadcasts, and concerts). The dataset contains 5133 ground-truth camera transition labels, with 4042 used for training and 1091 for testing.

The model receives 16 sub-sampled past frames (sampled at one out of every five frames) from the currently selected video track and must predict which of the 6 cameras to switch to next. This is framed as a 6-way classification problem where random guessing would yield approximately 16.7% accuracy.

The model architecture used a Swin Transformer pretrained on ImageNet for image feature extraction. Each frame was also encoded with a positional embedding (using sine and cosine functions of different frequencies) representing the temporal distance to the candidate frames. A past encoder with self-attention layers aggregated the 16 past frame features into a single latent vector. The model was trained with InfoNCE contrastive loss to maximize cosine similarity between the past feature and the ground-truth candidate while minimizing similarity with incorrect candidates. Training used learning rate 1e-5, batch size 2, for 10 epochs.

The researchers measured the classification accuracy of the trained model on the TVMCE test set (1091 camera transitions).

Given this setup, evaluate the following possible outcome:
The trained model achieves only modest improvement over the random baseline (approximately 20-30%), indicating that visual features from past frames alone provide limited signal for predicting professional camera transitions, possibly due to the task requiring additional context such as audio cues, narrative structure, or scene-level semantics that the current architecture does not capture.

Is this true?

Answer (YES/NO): NO